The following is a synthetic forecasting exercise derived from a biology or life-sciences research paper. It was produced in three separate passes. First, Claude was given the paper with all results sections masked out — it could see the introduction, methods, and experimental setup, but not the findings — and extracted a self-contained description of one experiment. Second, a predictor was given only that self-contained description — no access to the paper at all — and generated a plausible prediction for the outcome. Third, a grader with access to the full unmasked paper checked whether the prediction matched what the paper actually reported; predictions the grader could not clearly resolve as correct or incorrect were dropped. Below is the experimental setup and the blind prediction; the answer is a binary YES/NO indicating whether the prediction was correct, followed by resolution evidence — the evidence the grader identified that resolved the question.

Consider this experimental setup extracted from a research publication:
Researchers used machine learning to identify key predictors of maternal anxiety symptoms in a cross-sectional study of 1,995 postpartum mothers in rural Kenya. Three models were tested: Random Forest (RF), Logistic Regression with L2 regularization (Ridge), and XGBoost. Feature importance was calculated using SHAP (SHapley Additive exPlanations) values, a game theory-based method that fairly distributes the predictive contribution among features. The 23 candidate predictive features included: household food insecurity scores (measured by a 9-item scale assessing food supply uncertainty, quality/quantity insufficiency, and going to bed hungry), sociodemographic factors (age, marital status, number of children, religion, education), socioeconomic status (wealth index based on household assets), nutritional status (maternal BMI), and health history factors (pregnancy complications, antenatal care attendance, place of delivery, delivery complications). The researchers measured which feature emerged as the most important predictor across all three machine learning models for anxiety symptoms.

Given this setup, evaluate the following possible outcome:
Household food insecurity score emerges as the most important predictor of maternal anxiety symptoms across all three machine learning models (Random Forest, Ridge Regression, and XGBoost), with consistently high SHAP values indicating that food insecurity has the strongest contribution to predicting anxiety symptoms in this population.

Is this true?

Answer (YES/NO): YES